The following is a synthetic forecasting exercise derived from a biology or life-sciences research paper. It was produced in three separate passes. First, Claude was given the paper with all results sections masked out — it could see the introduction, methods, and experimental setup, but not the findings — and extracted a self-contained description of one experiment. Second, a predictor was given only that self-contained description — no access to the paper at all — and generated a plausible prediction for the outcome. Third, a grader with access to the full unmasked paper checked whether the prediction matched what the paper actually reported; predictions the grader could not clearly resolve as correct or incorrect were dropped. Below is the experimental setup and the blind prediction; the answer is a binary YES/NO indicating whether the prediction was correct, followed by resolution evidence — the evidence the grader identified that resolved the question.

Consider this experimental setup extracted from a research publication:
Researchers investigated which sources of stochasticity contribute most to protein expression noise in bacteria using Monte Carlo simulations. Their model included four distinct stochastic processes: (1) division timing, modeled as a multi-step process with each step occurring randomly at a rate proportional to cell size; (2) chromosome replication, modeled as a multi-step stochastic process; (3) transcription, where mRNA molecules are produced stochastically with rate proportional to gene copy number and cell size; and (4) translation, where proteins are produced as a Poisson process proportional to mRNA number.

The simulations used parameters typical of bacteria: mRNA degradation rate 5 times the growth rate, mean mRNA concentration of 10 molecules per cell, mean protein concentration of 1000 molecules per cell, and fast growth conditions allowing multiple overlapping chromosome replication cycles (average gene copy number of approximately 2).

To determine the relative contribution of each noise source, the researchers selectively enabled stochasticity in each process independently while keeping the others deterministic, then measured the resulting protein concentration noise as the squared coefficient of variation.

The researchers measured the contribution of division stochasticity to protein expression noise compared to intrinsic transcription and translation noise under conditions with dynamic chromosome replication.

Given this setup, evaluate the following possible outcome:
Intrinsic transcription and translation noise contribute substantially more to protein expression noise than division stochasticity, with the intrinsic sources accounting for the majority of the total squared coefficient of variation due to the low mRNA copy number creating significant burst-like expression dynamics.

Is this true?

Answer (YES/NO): NO